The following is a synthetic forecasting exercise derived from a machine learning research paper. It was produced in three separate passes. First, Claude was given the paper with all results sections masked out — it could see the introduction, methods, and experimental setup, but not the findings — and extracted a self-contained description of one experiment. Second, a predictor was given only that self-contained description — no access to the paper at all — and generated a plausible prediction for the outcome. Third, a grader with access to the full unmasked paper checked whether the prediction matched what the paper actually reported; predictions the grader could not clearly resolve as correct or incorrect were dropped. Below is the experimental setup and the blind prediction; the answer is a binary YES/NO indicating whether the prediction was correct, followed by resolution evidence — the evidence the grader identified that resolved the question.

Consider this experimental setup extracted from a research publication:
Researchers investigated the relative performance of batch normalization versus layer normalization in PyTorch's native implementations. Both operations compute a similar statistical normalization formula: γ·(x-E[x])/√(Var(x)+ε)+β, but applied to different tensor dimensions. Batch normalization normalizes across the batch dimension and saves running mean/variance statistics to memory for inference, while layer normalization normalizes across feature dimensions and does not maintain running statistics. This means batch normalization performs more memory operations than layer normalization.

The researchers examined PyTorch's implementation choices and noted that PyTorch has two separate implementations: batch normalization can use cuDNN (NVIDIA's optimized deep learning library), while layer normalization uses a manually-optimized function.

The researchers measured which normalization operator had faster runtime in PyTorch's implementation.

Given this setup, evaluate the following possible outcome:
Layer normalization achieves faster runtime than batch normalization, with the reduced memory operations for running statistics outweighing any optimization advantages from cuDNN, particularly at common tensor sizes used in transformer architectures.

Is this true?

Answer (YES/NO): NO